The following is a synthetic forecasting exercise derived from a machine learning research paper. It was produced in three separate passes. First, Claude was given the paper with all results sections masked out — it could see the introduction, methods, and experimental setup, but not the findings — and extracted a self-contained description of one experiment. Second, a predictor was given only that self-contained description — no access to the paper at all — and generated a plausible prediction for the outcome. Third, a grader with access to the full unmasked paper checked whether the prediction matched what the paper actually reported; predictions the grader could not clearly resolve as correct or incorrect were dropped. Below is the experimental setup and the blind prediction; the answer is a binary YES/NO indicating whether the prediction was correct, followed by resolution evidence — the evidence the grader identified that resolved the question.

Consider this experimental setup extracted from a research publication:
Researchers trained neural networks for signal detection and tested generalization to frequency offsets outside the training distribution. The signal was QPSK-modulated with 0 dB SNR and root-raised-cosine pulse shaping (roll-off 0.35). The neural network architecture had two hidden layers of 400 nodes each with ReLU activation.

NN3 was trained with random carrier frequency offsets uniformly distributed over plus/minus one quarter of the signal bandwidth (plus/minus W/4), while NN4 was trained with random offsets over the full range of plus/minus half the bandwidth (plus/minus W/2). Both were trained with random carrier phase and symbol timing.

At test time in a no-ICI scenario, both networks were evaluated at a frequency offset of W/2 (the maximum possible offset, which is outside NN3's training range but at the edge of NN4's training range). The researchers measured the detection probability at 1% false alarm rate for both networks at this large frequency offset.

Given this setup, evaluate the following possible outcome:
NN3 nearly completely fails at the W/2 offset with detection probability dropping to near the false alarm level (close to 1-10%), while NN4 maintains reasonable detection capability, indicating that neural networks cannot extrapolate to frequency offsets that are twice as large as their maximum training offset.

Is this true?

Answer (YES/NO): NO